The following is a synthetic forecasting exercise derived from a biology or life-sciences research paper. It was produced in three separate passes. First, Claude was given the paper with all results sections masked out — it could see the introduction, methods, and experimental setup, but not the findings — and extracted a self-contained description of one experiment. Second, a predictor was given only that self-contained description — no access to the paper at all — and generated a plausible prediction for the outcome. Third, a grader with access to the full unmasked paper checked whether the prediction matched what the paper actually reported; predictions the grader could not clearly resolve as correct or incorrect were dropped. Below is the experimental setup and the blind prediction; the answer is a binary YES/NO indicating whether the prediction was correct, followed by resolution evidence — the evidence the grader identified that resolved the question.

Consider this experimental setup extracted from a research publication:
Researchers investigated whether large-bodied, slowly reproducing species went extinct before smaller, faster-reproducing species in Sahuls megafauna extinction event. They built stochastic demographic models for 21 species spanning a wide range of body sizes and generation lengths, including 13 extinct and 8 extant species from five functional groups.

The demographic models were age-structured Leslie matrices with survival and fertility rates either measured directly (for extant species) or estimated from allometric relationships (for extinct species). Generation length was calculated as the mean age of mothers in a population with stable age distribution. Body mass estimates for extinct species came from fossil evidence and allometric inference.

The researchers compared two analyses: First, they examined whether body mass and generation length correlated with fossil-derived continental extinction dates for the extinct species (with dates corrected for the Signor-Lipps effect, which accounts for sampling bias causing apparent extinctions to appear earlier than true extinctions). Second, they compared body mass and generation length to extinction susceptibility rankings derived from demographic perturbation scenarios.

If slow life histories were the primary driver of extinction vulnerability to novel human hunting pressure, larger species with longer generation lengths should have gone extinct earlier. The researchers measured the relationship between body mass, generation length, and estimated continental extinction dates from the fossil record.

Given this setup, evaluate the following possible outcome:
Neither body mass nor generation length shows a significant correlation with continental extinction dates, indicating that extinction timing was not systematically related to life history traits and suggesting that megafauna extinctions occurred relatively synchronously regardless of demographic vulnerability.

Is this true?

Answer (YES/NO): NO